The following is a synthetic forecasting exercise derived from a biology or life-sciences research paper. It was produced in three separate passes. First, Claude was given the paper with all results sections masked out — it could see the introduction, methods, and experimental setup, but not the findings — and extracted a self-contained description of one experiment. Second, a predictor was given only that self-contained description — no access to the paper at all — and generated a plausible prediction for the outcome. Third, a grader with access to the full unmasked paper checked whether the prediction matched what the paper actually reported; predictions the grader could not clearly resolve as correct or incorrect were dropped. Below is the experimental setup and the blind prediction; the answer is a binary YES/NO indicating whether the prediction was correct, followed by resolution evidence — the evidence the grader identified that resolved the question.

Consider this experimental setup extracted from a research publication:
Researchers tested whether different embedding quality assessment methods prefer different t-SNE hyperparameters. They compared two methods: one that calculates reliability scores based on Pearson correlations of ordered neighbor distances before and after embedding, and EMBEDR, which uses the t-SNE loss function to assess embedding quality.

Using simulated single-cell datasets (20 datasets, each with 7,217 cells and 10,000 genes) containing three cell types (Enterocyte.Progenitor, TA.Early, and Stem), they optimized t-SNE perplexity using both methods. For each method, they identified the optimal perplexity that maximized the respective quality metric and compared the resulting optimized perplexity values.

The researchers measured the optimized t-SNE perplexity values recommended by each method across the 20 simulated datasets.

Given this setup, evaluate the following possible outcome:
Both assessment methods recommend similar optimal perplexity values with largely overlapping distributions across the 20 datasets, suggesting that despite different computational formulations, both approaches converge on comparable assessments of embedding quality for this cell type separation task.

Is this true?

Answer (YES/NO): NO